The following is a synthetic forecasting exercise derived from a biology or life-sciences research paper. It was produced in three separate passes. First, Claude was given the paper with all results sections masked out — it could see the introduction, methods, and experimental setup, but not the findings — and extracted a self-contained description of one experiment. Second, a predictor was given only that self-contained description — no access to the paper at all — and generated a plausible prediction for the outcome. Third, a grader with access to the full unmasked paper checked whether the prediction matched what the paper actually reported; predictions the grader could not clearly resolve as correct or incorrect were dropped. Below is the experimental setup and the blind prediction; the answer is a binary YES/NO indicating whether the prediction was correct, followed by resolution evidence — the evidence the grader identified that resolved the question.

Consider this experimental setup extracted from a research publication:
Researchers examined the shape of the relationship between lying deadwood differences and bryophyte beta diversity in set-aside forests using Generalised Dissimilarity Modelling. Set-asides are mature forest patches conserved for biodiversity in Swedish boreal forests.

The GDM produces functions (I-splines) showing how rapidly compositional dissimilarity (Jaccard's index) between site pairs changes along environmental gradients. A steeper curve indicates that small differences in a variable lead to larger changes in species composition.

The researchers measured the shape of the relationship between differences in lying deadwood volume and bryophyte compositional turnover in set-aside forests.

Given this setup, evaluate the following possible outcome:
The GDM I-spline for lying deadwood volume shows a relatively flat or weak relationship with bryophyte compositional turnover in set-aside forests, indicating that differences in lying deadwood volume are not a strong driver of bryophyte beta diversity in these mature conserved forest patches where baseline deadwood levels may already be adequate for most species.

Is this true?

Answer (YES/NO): NO